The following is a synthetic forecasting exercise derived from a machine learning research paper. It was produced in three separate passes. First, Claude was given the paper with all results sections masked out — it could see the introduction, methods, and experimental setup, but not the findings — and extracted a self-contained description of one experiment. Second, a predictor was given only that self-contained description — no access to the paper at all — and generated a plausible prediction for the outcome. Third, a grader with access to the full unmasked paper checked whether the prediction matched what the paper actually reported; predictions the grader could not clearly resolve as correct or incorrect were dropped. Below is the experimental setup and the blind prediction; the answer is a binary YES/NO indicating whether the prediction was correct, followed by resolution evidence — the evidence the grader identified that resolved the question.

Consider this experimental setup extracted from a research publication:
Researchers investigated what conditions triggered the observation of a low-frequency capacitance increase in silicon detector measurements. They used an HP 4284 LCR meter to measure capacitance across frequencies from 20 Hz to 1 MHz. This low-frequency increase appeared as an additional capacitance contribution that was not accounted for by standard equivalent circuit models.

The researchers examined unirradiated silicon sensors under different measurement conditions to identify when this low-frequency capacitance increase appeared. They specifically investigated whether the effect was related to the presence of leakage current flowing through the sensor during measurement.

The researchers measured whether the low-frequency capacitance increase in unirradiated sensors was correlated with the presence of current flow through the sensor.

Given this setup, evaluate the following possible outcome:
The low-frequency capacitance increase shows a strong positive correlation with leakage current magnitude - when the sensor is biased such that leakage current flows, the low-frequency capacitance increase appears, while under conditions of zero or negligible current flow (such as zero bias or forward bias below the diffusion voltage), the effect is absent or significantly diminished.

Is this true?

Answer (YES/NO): YES